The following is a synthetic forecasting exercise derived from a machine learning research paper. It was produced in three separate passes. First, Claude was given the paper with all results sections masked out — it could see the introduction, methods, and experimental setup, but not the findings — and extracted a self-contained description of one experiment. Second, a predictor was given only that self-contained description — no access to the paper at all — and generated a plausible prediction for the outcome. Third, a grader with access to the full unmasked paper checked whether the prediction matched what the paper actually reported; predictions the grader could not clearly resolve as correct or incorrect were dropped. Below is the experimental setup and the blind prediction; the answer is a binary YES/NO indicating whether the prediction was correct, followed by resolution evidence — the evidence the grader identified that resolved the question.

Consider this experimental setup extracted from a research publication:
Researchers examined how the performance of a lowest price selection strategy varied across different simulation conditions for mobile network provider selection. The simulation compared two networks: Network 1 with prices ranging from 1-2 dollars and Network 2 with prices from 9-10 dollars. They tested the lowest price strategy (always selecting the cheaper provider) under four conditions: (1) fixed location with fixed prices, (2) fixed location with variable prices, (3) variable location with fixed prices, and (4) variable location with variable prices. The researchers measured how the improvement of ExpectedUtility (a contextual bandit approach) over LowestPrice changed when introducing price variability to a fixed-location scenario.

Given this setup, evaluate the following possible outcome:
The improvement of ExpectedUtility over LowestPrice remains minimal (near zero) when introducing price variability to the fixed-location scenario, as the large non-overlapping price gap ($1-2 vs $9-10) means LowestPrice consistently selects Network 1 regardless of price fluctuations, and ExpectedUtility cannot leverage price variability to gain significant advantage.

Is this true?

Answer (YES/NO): NO